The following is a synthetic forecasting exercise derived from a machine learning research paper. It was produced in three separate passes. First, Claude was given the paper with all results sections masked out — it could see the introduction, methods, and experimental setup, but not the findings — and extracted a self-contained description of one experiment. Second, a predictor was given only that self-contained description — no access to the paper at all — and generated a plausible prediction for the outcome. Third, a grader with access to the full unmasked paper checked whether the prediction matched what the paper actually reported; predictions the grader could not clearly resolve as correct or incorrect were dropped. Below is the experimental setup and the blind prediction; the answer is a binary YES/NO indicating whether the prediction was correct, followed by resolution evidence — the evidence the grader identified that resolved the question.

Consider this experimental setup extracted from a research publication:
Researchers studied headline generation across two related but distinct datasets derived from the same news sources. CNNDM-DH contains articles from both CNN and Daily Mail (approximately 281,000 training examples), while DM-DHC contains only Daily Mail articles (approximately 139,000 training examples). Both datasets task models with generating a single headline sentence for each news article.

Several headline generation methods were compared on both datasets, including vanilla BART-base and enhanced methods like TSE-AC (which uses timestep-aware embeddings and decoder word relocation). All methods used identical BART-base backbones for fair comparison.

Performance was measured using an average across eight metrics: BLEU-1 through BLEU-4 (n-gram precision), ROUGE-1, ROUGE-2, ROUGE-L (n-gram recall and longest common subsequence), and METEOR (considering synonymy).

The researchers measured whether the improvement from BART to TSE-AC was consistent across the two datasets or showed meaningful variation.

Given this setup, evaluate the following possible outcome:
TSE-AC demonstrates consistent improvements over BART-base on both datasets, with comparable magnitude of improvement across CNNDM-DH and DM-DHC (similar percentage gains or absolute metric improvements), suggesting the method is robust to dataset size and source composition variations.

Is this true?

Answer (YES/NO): YES